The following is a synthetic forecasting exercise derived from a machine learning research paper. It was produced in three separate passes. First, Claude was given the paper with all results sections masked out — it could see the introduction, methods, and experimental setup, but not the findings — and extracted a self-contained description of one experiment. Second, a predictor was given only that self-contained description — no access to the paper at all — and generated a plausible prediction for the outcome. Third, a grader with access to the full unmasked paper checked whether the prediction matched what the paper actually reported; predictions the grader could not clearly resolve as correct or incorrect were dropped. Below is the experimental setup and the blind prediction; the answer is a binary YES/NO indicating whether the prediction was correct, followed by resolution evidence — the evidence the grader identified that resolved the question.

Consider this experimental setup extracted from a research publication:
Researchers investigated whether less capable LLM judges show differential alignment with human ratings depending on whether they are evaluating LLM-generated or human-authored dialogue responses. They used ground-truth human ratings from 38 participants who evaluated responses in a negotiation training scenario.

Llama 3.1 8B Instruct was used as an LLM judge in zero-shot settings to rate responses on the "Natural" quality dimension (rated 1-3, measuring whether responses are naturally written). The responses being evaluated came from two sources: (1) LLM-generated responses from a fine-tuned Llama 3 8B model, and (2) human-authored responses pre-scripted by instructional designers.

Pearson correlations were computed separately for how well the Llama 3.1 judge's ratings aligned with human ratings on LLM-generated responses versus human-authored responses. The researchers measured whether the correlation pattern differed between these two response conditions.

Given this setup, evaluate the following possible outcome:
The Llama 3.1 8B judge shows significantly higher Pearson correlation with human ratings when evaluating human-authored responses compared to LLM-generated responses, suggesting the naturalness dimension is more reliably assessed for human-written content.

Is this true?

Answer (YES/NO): NO